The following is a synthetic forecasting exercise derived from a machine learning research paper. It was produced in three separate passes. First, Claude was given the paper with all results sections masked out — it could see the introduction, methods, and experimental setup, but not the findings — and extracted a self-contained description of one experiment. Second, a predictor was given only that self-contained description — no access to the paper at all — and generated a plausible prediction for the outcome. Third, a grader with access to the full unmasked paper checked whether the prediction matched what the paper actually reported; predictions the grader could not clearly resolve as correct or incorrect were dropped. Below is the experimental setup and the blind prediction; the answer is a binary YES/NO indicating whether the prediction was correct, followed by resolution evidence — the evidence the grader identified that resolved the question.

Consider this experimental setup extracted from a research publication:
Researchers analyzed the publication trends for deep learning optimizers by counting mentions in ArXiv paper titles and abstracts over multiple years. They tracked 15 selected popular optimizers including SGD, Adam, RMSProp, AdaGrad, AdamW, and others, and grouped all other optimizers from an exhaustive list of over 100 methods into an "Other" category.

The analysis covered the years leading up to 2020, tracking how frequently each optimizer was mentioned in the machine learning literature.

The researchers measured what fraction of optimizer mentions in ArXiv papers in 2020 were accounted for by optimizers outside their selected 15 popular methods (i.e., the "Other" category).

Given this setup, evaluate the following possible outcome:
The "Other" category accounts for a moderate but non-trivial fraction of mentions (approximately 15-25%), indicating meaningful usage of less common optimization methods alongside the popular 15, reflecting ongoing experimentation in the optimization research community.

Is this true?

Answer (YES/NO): NO